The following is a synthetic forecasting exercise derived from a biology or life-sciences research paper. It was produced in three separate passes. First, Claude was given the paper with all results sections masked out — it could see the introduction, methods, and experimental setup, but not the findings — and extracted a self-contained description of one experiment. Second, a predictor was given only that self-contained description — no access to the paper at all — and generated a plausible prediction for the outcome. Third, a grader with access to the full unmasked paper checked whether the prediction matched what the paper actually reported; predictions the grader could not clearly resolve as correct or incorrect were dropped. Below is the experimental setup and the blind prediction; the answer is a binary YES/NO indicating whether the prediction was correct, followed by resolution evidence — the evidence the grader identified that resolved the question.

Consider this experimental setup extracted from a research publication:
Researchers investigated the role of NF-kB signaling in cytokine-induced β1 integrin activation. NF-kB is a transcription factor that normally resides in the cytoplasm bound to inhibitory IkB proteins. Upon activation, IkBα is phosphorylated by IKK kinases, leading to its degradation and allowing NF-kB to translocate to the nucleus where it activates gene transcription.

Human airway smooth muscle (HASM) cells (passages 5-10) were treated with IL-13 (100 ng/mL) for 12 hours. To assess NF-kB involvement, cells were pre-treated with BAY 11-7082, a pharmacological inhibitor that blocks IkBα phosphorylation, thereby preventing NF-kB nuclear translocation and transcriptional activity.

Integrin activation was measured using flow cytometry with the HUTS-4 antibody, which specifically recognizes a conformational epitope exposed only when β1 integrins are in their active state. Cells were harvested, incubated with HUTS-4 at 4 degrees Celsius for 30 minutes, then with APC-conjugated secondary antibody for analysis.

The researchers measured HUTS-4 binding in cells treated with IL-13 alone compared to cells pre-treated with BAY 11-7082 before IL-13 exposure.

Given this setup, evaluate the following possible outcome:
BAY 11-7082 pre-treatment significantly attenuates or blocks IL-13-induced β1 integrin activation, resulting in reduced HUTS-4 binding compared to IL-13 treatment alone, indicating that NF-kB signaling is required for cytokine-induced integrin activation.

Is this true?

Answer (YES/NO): YES